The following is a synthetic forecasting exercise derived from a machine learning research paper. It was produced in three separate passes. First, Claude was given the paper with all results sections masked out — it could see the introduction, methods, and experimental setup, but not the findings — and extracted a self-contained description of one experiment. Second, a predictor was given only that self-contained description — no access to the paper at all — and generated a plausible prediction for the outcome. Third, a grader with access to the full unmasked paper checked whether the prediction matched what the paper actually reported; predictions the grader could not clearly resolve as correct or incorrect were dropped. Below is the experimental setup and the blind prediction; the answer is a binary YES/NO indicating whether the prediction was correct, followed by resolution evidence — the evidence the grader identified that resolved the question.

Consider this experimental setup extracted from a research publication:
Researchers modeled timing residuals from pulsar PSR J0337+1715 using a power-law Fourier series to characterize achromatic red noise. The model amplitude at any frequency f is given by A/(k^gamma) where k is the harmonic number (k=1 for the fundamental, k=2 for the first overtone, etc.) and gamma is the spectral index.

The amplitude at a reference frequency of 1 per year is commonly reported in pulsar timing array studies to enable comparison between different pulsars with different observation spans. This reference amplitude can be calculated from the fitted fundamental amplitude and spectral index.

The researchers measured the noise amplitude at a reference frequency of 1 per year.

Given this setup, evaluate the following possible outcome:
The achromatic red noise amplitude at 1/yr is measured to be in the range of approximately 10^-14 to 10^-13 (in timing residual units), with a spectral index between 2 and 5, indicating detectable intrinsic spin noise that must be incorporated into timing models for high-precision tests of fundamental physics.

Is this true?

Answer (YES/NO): NO